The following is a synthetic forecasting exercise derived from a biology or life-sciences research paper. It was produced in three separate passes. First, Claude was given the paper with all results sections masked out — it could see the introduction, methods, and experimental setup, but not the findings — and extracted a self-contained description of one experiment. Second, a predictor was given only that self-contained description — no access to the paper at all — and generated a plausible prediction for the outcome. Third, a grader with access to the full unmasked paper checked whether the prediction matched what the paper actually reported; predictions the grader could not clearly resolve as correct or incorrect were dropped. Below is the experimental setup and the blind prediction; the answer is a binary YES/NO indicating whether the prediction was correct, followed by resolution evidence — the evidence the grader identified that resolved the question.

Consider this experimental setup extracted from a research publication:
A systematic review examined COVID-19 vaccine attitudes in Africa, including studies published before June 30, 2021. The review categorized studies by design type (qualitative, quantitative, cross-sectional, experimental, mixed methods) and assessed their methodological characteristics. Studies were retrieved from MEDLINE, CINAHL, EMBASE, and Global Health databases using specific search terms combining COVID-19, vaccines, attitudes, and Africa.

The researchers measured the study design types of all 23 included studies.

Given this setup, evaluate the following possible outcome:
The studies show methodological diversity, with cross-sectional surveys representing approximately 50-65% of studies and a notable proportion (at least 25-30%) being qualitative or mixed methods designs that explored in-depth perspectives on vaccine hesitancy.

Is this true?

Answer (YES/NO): NO